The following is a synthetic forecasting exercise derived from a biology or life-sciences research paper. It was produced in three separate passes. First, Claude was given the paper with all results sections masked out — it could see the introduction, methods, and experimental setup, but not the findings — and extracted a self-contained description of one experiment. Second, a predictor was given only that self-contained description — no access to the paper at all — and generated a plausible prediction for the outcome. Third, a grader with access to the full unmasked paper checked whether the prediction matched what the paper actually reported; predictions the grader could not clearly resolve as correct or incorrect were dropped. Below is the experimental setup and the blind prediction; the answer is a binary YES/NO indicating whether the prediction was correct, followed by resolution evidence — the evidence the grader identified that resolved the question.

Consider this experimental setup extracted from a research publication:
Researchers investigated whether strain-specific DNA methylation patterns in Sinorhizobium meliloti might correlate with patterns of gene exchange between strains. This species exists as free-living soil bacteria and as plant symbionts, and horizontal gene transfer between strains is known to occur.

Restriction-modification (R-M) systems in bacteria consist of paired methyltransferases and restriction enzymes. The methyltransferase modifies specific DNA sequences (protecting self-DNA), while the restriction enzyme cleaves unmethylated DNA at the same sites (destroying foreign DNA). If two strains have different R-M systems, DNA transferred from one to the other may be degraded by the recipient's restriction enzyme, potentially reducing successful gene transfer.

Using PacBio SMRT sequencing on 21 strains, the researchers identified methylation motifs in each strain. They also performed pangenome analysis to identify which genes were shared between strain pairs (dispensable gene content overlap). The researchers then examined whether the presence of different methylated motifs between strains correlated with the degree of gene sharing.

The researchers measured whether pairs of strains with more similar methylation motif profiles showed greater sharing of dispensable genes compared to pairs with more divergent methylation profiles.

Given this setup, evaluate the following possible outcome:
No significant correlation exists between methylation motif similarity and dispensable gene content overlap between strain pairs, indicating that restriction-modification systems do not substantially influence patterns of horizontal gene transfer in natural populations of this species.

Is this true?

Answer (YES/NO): NO